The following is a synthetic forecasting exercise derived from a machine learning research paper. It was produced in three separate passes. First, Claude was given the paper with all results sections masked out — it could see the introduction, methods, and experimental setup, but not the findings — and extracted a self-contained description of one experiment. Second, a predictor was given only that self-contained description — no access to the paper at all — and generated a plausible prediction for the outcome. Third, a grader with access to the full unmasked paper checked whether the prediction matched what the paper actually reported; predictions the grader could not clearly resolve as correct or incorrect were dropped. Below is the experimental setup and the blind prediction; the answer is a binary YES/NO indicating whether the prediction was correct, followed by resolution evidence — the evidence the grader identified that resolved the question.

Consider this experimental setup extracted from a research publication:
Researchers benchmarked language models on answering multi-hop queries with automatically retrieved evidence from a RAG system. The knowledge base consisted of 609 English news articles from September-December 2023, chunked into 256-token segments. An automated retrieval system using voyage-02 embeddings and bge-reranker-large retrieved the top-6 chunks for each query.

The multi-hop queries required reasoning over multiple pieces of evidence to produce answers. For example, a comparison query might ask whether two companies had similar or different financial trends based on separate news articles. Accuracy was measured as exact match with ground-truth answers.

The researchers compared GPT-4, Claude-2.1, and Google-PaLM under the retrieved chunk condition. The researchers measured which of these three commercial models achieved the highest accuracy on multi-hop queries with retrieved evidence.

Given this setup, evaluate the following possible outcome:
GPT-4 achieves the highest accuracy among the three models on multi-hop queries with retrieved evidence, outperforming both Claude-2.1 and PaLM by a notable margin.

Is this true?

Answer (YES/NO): NO